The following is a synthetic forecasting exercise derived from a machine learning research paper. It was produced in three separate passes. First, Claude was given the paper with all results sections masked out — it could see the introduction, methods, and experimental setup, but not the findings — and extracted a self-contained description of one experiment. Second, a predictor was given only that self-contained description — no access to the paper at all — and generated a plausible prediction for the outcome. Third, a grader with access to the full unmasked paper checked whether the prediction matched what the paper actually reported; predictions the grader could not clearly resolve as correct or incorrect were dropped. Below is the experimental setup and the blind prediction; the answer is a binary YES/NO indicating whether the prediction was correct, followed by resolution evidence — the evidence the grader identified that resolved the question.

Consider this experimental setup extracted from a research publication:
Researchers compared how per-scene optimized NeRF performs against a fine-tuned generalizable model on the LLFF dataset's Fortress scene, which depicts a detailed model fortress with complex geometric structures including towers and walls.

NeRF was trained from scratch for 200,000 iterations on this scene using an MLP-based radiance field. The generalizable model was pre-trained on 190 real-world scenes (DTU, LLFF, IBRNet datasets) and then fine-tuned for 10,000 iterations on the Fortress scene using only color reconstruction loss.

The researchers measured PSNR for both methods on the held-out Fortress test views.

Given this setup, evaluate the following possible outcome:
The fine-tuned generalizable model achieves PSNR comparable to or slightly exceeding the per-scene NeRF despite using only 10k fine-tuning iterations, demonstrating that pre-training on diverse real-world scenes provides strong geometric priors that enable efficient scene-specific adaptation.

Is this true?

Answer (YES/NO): YES